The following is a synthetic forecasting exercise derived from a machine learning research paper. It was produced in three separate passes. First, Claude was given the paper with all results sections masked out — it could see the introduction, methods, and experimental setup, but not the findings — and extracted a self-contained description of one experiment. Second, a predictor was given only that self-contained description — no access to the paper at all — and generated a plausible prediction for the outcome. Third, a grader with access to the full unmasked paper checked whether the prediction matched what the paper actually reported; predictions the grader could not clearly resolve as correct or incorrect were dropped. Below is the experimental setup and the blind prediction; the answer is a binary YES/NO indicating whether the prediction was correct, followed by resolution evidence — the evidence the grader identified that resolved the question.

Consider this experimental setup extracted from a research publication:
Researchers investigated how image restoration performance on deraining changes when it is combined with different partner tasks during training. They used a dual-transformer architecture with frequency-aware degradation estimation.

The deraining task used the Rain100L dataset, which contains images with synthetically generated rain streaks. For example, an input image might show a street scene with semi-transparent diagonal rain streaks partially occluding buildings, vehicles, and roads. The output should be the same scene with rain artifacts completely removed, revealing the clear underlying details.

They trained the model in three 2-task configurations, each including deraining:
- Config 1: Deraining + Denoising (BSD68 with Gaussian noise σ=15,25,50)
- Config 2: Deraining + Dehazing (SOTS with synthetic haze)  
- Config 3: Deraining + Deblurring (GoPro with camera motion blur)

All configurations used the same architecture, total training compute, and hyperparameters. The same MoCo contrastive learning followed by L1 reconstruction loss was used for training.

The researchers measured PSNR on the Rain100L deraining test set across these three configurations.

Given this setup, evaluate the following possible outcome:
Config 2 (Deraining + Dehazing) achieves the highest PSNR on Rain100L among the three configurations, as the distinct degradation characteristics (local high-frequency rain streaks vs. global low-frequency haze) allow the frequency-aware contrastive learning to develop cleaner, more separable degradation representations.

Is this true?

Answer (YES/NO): NO